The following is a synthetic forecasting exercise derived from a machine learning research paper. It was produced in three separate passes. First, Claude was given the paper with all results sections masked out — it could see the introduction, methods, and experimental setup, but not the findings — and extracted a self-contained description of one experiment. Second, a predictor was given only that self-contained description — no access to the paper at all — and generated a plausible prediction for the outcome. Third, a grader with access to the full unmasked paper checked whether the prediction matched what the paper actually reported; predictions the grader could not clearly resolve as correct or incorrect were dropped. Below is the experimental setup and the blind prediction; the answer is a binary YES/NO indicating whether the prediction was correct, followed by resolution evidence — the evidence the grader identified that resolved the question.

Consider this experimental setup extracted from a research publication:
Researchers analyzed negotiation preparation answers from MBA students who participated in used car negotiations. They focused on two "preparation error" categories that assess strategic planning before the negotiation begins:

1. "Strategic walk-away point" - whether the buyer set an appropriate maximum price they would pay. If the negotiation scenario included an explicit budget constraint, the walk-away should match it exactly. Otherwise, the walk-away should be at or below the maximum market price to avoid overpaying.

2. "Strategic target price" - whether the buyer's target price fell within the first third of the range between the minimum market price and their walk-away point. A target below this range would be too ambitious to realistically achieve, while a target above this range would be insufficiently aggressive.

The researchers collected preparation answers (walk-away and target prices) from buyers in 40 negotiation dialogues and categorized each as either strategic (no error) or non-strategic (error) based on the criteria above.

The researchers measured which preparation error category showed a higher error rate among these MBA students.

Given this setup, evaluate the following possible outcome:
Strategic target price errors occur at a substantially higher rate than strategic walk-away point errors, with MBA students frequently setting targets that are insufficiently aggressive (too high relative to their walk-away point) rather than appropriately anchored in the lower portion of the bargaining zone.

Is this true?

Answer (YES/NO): YES